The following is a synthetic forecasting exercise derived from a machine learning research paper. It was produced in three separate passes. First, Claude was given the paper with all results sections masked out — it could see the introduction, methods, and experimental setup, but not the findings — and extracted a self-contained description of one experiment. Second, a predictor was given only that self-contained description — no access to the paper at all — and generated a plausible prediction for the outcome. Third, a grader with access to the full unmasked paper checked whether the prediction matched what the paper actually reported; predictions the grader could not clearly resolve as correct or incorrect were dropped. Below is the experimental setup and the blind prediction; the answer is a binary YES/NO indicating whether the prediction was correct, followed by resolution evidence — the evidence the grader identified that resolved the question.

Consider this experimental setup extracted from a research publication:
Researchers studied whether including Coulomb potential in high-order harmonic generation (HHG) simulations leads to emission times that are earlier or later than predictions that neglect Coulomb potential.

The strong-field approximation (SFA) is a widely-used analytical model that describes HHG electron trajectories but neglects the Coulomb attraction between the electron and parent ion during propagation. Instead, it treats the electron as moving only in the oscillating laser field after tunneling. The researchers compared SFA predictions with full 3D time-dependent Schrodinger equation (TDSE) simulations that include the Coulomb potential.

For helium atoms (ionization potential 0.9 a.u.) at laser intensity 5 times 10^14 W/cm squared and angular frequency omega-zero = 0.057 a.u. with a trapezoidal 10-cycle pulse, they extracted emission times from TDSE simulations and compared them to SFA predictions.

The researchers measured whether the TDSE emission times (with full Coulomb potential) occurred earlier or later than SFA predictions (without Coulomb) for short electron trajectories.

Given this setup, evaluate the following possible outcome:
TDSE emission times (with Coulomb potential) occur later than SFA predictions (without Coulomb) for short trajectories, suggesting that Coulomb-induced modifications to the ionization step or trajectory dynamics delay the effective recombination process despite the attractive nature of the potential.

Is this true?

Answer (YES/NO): NO